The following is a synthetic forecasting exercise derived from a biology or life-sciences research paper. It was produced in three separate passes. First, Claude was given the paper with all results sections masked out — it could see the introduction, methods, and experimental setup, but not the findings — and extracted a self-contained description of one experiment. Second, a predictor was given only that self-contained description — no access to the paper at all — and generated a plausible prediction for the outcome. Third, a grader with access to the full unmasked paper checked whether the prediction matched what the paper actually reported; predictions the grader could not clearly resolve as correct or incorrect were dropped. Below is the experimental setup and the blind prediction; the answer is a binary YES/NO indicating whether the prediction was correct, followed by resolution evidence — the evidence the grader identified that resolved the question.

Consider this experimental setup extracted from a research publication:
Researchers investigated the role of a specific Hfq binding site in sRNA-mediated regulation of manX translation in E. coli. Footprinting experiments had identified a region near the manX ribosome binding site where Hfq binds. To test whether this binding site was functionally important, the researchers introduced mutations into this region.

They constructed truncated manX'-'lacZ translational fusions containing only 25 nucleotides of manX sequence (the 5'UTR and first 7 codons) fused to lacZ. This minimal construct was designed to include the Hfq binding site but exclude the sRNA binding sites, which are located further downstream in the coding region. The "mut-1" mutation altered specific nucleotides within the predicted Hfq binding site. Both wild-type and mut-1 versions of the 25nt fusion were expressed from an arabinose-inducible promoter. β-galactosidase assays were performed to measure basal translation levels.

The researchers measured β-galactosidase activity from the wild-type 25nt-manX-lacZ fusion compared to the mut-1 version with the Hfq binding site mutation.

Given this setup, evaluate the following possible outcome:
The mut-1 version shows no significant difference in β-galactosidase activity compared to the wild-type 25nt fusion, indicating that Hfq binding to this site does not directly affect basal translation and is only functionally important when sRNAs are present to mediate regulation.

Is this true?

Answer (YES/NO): NO